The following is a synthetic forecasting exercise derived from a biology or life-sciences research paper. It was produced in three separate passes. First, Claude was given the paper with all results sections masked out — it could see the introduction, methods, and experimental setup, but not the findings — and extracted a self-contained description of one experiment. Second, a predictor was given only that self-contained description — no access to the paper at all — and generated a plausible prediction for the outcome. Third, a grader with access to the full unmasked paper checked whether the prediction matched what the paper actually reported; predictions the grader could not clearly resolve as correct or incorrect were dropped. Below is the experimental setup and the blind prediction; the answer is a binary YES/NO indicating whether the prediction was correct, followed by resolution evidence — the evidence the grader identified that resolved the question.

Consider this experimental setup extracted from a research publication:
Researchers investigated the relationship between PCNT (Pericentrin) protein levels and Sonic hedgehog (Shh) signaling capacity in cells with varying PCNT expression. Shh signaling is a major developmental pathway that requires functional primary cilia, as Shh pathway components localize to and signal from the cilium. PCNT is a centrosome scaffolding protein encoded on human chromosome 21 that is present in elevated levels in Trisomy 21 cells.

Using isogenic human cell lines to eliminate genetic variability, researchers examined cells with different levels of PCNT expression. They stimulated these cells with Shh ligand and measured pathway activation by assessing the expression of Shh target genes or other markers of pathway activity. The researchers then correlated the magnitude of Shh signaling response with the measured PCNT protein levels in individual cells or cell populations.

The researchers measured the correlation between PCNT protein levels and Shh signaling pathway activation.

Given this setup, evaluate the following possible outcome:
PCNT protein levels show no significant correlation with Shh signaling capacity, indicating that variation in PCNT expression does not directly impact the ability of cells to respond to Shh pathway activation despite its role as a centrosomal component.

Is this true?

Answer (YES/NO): NO